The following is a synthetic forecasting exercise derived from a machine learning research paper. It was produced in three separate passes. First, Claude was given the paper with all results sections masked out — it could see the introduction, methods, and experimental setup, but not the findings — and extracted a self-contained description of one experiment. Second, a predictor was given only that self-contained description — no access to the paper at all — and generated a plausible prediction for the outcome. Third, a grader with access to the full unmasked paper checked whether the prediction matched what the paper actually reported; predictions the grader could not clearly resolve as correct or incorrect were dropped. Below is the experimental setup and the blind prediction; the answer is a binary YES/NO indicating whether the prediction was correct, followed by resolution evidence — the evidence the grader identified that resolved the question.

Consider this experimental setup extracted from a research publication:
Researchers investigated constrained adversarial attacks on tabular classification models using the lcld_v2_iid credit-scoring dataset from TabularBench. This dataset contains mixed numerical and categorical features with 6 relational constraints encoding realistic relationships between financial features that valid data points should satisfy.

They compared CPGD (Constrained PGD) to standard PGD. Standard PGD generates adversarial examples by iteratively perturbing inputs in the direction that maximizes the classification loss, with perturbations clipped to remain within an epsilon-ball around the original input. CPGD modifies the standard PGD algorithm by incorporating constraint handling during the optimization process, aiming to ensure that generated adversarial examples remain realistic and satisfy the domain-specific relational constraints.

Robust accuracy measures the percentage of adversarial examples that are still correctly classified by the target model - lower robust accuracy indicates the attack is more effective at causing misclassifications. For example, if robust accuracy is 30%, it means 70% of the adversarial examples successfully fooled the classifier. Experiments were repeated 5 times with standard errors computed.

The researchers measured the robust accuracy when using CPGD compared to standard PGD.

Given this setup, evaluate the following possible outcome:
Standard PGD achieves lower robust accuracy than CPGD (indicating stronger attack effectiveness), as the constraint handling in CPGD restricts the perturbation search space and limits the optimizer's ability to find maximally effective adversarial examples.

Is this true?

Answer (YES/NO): YES